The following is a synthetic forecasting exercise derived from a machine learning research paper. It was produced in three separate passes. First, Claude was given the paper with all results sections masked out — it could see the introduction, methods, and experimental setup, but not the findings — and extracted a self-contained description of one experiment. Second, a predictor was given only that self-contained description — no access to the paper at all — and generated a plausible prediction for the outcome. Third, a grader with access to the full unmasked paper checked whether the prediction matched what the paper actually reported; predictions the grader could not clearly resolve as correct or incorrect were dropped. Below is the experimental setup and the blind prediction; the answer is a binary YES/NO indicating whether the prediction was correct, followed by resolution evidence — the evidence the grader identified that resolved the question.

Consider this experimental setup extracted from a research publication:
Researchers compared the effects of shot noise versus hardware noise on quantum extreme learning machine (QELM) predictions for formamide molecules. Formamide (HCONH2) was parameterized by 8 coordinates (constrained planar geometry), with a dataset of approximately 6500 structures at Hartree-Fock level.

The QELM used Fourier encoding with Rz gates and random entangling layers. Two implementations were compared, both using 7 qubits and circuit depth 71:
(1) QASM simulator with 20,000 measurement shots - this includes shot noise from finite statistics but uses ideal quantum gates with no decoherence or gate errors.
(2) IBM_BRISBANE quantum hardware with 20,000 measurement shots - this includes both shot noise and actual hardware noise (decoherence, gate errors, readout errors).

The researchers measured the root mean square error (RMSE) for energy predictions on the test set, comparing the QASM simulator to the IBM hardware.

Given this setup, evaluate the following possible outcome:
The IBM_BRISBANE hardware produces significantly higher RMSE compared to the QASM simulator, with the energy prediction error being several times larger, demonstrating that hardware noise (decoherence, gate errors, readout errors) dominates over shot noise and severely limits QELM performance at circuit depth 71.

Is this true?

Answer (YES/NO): NO